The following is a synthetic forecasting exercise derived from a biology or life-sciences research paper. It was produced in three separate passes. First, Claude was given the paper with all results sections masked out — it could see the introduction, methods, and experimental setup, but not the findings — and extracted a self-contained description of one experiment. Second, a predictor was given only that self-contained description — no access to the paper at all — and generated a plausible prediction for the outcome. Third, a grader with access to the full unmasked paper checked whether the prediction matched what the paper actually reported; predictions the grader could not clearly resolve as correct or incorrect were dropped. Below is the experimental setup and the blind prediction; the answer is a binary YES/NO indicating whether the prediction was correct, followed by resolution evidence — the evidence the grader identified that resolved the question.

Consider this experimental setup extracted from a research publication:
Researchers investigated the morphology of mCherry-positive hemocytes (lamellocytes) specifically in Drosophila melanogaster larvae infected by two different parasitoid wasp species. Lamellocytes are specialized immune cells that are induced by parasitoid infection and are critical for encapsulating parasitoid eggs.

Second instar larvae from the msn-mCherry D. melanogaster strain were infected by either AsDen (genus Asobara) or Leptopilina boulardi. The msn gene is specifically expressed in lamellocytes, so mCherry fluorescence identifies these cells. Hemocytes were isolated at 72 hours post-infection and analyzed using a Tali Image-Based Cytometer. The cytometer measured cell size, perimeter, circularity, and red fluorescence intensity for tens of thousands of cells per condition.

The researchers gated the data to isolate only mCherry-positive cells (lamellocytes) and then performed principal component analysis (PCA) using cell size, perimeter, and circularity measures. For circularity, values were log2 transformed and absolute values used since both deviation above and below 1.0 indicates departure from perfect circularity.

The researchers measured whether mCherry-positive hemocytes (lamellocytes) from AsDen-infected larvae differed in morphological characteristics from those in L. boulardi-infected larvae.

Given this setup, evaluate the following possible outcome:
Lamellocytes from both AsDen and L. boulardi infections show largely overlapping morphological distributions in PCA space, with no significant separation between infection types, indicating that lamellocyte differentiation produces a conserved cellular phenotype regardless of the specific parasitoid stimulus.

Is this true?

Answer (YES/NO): NO